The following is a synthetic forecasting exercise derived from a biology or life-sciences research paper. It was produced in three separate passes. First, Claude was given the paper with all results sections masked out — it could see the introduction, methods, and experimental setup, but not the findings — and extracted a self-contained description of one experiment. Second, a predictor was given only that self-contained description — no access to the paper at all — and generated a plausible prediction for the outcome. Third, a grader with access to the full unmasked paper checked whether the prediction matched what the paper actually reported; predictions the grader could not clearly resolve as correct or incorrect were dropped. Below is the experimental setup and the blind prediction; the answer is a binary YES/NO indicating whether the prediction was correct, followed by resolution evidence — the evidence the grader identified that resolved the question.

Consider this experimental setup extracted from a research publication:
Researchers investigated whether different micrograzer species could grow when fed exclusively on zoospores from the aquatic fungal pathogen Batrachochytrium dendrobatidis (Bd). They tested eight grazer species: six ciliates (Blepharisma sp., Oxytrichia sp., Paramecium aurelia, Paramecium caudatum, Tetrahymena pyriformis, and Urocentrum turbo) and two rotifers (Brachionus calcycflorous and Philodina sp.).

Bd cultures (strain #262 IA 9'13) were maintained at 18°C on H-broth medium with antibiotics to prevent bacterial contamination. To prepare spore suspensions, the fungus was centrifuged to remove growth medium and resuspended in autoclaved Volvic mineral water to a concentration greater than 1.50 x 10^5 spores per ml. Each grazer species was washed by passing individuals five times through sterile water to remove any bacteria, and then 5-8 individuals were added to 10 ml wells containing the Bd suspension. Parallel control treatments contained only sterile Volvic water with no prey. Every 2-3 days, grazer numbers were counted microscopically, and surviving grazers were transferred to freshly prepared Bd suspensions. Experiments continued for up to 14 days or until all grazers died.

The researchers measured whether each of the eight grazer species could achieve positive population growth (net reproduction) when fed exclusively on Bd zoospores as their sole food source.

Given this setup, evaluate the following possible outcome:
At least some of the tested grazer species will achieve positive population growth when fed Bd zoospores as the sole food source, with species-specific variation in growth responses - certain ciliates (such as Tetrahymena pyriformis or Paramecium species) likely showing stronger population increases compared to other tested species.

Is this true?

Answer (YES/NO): YES